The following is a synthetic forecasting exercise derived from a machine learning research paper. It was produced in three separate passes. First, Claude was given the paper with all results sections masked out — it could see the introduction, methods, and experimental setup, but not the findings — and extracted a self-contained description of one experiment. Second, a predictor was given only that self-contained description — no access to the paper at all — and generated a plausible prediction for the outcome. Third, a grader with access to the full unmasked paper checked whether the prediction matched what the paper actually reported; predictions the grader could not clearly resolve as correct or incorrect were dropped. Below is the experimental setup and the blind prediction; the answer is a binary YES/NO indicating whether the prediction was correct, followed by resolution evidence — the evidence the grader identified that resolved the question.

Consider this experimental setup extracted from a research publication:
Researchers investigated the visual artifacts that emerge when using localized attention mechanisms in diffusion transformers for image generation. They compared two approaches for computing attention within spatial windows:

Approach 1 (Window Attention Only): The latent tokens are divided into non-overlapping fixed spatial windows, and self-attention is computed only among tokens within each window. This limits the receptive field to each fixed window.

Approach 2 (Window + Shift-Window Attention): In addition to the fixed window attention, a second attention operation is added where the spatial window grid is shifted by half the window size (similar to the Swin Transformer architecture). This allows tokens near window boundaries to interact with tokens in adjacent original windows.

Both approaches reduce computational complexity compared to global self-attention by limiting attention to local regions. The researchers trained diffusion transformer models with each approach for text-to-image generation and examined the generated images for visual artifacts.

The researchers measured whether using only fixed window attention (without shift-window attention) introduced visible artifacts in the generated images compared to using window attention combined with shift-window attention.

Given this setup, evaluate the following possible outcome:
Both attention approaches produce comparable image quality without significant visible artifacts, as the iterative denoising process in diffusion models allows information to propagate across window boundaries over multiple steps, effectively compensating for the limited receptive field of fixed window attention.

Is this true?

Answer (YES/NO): NO